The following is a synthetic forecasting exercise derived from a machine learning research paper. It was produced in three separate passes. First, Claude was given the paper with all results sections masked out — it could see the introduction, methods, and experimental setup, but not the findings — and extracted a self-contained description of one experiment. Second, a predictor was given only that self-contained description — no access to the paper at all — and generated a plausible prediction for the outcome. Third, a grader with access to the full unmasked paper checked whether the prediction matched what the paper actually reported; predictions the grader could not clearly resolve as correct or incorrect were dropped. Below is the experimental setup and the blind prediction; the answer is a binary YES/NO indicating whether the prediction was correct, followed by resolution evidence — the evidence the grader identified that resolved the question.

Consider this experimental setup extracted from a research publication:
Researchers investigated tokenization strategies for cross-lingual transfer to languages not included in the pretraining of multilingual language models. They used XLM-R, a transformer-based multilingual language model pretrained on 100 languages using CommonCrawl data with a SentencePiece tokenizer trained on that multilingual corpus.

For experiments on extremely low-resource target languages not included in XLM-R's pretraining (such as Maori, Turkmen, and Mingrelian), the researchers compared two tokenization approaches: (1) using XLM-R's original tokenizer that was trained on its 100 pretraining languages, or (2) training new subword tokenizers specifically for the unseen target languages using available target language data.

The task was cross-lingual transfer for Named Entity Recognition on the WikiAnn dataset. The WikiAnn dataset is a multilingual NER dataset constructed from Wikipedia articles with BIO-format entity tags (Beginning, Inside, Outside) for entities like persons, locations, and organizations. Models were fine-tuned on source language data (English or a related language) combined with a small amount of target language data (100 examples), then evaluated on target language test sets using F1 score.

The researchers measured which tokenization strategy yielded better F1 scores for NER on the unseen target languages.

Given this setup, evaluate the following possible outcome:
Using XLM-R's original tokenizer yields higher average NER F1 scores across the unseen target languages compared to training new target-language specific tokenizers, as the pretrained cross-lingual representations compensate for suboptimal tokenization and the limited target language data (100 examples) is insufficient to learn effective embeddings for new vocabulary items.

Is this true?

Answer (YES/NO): YES